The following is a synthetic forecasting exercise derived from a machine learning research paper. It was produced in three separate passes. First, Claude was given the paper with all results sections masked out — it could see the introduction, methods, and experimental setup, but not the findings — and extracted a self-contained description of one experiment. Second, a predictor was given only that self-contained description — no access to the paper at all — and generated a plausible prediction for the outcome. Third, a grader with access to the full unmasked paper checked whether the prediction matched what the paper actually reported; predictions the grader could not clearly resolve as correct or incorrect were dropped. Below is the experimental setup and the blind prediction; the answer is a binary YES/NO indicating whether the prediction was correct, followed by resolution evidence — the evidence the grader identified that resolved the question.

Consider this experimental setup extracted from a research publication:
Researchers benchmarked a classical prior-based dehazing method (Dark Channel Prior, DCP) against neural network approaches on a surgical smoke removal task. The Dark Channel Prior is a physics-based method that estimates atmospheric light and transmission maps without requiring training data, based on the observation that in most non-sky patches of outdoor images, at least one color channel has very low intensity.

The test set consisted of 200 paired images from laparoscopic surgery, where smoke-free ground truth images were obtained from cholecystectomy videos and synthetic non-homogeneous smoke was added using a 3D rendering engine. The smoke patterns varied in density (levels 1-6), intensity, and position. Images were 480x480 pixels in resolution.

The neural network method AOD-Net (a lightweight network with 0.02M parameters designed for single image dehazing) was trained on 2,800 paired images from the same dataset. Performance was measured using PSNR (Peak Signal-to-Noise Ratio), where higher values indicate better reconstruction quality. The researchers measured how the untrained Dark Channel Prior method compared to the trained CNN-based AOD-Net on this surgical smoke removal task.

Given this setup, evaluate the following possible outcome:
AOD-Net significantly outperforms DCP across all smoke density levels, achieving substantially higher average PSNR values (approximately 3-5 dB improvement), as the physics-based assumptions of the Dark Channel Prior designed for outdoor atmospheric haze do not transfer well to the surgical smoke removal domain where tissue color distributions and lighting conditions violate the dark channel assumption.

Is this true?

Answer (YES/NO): NO